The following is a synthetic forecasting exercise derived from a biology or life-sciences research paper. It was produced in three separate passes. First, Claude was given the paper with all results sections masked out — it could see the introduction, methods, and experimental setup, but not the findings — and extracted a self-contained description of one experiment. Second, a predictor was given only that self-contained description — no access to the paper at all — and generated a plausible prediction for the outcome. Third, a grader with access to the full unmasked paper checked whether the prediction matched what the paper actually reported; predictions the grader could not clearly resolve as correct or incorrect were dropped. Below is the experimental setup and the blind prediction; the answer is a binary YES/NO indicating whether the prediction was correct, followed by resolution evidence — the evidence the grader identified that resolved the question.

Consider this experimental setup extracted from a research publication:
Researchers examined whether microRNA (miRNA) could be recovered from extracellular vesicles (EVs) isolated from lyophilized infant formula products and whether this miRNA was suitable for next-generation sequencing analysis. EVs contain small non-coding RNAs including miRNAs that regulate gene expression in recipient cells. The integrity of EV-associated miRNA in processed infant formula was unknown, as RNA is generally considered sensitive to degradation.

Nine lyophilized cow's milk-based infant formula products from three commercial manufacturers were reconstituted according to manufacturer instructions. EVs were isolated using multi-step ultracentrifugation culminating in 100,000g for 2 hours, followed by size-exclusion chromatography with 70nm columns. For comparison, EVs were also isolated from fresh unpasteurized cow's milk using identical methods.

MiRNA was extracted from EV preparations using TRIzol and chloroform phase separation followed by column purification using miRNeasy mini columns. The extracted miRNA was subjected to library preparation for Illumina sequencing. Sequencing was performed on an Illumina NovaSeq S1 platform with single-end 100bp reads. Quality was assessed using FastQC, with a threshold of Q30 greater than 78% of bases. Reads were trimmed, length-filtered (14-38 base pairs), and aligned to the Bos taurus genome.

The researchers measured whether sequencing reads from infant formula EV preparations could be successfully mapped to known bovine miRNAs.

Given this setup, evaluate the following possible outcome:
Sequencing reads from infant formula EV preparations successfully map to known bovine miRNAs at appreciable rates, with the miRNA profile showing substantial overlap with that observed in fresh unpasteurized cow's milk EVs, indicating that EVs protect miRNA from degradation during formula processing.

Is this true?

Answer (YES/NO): YES